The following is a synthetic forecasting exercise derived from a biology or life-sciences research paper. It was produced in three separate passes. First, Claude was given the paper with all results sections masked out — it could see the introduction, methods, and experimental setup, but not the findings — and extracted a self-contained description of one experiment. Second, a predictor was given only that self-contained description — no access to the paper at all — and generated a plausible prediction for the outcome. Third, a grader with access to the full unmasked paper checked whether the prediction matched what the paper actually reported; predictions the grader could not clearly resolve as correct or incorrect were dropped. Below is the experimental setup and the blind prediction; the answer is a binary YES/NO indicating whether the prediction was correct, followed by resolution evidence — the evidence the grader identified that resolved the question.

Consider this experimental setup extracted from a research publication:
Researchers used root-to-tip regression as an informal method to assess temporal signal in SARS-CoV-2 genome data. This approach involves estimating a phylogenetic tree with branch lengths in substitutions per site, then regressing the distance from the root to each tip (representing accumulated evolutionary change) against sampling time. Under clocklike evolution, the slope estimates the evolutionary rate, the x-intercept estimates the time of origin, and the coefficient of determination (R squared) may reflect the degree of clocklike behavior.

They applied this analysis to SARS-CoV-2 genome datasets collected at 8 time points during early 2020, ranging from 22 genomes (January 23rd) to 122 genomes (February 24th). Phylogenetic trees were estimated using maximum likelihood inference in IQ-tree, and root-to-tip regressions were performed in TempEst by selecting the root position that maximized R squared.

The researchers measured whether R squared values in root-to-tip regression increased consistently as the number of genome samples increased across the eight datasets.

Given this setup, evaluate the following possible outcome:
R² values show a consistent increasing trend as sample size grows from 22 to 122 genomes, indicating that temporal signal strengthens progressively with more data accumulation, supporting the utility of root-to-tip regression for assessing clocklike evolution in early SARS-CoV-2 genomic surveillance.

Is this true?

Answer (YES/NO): NO